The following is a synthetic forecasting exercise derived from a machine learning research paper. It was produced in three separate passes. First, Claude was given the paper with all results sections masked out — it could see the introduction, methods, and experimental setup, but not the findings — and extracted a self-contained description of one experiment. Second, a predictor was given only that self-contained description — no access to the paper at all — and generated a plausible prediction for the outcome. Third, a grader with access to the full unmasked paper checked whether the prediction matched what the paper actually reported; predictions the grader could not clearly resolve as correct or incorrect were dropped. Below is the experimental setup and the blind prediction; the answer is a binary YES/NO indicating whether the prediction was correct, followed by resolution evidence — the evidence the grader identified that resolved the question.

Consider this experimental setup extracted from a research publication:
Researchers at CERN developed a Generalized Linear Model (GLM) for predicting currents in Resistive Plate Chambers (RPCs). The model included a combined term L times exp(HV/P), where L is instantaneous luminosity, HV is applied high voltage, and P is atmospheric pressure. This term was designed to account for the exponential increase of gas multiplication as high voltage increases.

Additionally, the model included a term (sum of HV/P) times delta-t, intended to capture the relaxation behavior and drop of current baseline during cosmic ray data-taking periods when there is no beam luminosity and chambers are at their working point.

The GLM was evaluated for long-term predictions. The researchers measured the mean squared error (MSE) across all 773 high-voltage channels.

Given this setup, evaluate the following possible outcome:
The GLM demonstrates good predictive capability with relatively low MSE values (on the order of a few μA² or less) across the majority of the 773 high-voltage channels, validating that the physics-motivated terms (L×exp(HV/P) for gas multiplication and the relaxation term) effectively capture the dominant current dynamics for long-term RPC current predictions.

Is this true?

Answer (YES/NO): YES